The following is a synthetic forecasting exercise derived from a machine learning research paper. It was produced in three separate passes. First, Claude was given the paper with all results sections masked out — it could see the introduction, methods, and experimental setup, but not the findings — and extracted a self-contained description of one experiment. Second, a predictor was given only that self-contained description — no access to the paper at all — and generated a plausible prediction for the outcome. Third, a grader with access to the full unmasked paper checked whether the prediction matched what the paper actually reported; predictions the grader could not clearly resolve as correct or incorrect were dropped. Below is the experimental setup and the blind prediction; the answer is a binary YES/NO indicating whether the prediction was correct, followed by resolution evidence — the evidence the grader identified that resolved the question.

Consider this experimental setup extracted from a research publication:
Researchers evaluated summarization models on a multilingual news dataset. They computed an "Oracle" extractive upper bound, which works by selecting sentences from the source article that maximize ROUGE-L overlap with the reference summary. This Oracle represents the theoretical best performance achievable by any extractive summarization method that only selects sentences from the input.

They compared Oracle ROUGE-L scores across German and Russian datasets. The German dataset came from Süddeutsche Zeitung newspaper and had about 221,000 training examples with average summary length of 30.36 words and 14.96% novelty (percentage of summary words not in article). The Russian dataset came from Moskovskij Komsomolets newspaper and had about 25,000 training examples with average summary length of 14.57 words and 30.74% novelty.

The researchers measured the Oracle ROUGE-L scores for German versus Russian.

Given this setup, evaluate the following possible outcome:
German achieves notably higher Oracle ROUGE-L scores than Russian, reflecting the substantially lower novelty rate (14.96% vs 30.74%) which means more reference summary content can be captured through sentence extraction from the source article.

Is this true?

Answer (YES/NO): YES